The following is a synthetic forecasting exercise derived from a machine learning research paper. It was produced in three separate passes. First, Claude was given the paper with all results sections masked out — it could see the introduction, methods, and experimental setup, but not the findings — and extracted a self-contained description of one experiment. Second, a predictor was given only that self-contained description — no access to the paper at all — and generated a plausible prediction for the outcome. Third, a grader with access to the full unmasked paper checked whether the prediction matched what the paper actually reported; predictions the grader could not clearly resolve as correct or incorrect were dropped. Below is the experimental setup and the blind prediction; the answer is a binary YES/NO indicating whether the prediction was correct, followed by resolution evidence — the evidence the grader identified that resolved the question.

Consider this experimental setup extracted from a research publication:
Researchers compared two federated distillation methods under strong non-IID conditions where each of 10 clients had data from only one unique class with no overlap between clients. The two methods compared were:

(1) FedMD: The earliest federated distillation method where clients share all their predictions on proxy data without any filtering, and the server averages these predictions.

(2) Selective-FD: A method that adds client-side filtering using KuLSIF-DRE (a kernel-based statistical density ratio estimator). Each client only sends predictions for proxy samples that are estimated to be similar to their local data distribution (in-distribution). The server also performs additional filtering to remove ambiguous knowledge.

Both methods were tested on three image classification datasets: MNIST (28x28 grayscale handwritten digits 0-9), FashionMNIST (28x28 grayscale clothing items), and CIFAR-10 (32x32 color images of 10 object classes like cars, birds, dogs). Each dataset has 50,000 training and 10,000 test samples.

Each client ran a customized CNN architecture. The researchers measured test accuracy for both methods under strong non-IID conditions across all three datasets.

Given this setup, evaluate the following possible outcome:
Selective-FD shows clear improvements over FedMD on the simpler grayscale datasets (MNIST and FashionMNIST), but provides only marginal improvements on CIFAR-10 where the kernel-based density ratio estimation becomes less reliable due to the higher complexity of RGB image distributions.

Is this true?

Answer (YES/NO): NO